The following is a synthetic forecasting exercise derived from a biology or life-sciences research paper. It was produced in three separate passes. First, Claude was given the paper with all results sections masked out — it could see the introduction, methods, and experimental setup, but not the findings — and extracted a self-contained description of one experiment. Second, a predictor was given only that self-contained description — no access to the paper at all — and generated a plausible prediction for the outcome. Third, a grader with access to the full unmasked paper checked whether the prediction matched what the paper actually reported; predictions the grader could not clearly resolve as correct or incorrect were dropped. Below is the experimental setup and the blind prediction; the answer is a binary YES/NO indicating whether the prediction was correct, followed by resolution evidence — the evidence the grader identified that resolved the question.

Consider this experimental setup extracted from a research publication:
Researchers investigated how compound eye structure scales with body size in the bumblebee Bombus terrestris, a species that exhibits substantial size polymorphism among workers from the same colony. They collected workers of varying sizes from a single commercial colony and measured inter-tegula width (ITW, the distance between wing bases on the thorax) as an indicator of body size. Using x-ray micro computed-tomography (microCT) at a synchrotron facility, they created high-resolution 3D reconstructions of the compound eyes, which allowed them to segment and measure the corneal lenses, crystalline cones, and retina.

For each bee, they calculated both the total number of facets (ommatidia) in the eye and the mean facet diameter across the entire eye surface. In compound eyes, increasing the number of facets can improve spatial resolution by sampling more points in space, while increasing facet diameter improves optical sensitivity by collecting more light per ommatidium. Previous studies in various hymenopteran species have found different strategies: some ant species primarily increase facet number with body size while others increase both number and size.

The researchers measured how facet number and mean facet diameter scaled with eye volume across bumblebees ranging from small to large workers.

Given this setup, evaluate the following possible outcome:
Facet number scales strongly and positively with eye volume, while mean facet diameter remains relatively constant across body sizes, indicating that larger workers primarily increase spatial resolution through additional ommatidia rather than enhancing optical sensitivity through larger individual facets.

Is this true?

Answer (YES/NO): NO